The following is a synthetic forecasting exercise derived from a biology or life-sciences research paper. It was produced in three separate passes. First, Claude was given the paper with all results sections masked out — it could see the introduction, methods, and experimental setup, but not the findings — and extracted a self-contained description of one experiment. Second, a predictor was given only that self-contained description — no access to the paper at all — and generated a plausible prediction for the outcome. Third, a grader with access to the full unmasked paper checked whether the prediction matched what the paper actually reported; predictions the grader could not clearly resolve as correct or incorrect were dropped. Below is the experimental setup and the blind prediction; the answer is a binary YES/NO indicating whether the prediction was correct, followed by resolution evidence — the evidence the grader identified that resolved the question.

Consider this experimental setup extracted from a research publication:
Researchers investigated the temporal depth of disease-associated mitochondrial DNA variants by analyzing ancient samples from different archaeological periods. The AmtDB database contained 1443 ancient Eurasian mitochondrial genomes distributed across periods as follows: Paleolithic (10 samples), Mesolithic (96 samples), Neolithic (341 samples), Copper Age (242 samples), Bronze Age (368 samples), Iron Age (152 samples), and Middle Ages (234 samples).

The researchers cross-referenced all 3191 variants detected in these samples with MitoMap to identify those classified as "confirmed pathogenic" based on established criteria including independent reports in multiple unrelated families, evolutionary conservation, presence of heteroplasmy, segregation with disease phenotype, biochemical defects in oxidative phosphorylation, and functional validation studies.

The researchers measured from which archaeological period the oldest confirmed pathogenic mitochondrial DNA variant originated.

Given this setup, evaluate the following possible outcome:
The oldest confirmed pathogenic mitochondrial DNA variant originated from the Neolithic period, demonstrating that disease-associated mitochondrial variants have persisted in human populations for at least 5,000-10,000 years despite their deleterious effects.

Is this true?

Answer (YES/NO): YES